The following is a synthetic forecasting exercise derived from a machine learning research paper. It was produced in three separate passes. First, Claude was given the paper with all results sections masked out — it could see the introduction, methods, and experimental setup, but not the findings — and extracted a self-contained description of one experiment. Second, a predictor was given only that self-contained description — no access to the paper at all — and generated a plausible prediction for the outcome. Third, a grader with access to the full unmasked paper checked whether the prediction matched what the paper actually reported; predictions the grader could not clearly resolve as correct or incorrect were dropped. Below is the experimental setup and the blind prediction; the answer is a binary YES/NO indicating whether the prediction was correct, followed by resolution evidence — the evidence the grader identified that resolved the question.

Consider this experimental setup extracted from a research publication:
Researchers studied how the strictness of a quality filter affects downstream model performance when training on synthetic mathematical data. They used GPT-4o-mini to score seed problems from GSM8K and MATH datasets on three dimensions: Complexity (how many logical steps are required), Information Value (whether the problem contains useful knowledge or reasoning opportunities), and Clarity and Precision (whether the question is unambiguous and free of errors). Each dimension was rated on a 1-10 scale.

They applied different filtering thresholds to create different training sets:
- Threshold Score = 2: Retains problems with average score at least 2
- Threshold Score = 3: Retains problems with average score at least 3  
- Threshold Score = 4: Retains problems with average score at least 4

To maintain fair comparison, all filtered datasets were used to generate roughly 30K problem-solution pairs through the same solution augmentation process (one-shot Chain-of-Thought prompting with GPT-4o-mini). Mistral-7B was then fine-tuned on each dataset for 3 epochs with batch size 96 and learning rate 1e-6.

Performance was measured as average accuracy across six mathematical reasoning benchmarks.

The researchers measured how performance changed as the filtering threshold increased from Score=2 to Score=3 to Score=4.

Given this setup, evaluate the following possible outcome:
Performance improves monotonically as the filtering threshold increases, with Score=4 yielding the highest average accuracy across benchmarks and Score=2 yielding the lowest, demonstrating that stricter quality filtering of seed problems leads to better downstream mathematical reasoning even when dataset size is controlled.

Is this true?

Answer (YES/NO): YES